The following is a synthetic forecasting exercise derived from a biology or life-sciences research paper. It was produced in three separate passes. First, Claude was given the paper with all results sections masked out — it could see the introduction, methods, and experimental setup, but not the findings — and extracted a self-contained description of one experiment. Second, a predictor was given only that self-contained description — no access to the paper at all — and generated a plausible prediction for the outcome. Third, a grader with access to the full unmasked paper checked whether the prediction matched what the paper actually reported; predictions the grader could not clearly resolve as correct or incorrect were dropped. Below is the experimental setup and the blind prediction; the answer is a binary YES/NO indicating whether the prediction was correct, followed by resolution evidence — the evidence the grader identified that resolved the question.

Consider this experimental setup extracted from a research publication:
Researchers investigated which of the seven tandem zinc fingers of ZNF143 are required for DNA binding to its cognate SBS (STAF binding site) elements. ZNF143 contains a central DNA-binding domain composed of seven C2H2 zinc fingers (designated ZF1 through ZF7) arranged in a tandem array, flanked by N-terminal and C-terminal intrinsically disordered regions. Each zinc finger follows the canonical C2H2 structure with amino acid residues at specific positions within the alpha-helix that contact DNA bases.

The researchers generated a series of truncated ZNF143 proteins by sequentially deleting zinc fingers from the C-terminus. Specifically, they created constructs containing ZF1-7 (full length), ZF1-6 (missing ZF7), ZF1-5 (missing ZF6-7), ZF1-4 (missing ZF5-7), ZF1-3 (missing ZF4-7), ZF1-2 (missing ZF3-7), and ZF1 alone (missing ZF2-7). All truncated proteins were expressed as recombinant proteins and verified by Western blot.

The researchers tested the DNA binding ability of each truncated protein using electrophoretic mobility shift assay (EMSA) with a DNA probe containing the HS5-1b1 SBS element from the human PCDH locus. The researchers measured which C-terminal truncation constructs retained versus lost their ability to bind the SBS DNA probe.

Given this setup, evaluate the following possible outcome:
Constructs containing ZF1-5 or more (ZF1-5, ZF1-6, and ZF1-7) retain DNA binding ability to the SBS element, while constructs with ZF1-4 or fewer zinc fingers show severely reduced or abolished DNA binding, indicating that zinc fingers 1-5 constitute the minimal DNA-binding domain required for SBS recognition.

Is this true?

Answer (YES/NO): NO